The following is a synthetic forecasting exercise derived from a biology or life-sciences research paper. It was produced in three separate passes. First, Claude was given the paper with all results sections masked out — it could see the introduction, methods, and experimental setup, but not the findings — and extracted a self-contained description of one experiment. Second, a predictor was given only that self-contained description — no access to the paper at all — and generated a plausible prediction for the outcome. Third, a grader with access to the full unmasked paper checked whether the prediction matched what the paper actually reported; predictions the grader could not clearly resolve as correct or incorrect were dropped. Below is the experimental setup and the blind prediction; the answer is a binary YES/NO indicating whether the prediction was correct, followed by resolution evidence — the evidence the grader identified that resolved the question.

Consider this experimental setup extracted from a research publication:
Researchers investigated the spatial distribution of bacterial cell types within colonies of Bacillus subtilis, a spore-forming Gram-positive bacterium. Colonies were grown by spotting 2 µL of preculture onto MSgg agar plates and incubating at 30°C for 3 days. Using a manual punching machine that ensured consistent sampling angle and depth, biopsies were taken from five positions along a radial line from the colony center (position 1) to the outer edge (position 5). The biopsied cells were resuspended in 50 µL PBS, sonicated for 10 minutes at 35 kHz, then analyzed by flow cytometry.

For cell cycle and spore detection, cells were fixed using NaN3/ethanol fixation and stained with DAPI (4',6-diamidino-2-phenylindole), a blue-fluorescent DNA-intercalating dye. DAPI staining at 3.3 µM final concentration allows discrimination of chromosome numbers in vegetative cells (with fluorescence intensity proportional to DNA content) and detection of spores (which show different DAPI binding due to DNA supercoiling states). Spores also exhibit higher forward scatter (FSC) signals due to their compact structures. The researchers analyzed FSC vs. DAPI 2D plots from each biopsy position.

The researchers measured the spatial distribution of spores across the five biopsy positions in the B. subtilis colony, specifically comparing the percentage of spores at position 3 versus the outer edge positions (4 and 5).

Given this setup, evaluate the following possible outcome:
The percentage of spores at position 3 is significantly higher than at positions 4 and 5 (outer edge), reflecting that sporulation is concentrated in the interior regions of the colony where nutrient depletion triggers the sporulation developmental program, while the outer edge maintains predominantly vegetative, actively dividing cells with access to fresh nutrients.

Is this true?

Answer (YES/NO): YES